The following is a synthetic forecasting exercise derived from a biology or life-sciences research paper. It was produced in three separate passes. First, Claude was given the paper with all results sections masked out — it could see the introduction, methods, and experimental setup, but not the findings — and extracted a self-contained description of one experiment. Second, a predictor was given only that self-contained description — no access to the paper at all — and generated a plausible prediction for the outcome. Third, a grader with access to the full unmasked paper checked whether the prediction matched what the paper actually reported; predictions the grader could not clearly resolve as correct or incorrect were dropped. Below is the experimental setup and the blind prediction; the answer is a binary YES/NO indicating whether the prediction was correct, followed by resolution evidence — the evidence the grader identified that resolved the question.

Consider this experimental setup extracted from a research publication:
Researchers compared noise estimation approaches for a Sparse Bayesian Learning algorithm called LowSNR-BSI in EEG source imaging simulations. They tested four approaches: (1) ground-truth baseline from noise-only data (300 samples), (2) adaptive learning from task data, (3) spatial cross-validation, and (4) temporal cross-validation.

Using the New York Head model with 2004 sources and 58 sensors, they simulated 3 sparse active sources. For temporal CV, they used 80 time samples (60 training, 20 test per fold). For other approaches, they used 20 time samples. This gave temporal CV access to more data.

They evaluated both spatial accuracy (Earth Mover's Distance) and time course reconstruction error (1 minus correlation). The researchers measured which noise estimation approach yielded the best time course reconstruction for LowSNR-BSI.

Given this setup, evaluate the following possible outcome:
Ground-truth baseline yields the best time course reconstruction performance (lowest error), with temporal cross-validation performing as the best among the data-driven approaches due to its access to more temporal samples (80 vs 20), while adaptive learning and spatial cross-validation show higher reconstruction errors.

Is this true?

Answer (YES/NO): YES